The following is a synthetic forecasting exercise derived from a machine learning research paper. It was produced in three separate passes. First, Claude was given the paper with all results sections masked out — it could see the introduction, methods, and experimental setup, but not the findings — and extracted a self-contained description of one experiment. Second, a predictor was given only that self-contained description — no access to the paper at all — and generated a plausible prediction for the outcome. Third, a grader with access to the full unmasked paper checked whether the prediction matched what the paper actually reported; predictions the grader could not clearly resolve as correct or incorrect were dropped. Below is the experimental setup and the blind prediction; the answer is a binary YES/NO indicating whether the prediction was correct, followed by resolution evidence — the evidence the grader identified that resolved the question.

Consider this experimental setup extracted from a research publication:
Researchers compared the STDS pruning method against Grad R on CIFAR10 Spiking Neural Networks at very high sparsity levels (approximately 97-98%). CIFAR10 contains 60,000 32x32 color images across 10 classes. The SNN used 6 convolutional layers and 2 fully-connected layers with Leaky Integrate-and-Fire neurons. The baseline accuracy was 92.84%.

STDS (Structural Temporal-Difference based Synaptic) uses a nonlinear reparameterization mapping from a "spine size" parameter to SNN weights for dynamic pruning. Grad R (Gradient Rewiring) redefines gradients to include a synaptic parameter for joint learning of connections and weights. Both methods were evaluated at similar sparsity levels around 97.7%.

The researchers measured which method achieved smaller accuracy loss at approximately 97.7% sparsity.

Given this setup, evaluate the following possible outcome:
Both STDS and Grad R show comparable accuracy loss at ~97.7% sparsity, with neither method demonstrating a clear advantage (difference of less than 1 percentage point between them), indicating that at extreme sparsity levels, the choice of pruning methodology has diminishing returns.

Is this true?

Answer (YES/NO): NO